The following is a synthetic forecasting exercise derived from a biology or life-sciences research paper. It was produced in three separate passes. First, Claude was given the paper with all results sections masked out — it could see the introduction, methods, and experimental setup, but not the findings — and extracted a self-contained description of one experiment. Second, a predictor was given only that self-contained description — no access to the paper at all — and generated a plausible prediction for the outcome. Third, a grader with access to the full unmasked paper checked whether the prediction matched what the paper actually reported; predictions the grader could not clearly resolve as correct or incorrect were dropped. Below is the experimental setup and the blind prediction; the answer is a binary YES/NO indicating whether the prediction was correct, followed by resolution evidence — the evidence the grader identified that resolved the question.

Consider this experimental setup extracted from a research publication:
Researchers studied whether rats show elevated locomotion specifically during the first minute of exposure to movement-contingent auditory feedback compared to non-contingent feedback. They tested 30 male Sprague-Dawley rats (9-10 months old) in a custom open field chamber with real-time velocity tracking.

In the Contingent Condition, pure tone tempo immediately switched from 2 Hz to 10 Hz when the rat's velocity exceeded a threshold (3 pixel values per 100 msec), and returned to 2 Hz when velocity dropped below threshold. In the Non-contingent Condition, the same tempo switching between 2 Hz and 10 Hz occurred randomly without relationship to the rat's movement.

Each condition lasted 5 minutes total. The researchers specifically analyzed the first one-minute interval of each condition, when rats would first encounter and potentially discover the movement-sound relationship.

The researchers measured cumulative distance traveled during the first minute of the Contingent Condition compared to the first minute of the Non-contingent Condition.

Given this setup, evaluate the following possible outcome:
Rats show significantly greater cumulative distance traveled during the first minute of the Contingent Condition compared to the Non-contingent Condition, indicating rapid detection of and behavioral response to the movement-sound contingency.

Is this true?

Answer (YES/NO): YES